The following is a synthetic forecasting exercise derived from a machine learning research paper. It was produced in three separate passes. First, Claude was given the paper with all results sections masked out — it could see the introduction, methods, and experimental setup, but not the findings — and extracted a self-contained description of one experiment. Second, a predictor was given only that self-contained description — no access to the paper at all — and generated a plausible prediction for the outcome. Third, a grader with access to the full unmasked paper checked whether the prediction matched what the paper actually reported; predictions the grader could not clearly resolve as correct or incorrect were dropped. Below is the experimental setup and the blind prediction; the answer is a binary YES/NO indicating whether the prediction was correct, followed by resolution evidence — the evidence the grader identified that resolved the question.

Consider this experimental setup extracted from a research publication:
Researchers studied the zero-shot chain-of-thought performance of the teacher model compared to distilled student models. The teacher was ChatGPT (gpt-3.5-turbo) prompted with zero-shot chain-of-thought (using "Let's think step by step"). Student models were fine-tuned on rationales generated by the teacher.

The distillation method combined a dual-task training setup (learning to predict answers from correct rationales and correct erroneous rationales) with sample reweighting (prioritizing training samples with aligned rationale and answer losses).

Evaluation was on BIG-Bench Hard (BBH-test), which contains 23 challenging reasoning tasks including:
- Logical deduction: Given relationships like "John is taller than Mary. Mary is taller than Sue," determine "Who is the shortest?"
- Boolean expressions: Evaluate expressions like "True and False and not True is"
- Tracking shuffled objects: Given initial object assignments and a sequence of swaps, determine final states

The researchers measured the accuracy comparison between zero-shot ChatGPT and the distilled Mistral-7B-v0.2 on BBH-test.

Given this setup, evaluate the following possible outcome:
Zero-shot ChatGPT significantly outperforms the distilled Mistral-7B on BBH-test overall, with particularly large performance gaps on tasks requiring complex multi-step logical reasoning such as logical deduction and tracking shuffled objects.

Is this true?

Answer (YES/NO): NO